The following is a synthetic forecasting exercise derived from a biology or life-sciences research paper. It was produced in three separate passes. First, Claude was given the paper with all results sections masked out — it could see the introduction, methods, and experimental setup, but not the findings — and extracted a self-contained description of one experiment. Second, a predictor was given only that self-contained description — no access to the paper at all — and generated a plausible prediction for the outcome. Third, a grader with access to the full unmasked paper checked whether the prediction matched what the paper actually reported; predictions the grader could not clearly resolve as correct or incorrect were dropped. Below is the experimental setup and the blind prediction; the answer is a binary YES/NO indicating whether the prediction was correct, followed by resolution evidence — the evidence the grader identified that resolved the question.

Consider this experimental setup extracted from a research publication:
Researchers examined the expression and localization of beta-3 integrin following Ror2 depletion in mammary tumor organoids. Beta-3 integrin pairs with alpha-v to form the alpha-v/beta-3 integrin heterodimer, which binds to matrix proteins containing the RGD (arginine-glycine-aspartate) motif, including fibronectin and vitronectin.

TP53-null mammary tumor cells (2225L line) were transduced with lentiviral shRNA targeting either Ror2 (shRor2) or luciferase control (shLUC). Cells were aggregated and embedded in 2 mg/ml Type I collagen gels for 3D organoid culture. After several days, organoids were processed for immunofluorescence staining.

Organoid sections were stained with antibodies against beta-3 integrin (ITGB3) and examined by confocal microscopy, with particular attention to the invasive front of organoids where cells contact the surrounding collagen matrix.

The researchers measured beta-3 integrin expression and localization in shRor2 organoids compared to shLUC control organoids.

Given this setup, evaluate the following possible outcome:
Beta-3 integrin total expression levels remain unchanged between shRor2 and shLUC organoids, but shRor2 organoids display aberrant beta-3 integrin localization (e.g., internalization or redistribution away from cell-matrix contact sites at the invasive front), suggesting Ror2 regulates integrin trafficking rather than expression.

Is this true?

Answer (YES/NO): NO